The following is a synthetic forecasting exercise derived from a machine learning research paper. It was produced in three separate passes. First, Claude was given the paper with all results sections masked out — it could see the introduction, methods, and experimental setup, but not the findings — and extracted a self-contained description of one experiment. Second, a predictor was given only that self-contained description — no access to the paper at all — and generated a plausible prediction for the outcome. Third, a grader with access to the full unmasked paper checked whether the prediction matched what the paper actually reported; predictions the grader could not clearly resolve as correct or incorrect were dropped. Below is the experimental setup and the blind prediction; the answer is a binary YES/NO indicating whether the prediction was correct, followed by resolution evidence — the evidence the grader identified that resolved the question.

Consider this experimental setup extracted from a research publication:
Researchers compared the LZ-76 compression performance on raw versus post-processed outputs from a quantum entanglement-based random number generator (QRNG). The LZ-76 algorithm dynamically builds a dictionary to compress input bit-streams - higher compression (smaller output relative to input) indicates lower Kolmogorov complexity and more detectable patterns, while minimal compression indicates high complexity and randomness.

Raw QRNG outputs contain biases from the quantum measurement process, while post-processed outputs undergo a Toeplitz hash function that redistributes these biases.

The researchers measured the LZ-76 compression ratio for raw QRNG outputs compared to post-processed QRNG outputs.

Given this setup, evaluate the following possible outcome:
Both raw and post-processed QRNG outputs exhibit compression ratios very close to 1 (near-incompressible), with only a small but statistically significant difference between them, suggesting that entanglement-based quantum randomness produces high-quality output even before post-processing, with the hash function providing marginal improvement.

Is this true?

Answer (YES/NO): YES